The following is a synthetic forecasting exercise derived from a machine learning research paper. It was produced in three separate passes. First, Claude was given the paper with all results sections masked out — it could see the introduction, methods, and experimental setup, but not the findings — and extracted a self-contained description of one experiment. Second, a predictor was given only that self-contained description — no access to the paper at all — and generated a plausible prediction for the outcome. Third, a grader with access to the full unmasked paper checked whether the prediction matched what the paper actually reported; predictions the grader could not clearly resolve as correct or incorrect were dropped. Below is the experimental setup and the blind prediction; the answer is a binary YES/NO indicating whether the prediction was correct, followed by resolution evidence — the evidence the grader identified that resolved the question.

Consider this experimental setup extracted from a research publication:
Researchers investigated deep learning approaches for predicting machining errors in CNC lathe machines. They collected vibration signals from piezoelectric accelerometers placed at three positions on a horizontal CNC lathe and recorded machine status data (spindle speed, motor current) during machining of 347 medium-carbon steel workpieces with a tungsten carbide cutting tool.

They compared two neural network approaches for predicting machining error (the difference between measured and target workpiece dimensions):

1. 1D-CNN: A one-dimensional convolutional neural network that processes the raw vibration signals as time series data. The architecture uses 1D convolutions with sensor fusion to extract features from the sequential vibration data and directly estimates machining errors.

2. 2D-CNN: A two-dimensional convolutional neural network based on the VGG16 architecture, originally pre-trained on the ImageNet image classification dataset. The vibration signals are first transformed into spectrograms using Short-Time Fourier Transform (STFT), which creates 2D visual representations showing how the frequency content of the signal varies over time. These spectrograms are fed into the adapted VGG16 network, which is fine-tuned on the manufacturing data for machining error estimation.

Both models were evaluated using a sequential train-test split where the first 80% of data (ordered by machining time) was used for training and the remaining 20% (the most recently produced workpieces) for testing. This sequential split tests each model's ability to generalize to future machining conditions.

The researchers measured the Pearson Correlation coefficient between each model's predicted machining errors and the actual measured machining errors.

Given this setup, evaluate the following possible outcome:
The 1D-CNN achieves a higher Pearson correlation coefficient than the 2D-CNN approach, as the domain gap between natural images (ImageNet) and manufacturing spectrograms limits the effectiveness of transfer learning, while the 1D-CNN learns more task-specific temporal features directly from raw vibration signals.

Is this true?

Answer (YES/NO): YES